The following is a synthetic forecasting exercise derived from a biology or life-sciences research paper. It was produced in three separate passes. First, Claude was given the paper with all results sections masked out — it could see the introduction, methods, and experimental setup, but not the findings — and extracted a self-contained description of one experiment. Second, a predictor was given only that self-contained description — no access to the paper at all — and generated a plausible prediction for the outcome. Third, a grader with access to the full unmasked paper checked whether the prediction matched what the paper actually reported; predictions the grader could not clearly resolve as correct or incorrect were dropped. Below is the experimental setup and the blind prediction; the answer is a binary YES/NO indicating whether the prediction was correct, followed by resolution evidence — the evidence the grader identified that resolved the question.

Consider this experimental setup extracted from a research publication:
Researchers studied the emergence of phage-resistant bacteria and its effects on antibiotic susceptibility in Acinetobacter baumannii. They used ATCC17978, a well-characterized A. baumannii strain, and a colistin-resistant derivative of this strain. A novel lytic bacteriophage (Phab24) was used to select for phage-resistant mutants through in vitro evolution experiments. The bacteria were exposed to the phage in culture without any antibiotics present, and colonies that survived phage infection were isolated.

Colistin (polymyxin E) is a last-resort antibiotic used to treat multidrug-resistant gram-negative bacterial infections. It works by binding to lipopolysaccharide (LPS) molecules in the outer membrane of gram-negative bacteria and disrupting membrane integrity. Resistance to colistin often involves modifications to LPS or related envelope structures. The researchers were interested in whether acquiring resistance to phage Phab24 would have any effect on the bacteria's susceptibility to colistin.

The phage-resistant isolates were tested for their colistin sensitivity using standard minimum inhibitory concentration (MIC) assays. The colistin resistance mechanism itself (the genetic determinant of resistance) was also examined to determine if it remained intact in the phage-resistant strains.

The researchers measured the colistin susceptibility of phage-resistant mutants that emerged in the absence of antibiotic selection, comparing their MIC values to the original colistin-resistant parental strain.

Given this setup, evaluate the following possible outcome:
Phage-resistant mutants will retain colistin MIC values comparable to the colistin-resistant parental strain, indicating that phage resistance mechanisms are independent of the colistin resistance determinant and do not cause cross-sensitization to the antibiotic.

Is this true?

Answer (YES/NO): NO